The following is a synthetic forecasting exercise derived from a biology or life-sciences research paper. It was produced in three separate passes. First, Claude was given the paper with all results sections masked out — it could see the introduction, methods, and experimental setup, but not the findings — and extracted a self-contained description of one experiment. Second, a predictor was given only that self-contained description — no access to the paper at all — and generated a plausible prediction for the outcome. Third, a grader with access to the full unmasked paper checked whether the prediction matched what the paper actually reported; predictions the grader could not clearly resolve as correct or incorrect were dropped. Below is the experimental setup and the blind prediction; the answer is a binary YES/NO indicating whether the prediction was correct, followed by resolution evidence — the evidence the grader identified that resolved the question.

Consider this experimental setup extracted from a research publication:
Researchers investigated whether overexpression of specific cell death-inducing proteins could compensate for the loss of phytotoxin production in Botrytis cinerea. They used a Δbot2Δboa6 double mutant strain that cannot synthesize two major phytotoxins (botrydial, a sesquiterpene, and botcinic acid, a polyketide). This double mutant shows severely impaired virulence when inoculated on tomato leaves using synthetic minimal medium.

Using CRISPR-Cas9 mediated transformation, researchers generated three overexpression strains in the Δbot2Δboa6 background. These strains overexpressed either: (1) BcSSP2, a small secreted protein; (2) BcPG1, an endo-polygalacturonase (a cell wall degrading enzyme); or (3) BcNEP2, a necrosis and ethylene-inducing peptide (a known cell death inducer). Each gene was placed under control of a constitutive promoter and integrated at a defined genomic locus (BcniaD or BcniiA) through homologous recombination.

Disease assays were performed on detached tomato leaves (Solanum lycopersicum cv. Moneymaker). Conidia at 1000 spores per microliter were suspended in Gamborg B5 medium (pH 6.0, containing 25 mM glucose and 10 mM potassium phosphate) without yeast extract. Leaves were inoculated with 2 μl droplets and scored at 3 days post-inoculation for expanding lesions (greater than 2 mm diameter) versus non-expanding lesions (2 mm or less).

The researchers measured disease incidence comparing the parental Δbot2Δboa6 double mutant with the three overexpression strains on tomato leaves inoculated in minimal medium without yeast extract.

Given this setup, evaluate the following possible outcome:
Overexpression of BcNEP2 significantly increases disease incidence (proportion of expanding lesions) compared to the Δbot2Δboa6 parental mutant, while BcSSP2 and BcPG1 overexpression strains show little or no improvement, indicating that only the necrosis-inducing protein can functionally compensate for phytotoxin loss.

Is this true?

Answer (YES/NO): NO